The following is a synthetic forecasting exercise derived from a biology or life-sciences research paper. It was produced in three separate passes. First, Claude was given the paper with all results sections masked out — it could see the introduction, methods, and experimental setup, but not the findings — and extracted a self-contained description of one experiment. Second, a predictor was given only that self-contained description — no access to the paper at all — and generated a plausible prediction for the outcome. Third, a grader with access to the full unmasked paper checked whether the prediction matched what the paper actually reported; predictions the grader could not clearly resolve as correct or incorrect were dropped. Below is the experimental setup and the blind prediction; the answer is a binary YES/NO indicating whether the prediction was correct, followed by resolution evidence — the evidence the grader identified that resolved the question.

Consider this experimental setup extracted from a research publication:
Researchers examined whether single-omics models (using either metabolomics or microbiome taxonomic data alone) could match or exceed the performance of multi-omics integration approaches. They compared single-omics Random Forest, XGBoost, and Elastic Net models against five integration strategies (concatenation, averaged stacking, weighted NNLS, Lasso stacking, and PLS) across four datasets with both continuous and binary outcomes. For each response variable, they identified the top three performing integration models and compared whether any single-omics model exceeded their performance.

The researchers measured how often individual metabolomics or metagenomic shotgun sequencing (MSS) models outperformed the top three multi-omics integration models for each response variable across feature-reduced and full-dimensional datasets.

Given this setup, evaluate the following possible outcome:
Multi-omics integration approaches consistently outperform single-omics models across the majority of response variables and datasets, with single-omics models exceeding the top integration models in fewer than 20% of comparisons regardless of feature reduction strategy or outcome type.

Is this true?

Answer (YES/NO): NO